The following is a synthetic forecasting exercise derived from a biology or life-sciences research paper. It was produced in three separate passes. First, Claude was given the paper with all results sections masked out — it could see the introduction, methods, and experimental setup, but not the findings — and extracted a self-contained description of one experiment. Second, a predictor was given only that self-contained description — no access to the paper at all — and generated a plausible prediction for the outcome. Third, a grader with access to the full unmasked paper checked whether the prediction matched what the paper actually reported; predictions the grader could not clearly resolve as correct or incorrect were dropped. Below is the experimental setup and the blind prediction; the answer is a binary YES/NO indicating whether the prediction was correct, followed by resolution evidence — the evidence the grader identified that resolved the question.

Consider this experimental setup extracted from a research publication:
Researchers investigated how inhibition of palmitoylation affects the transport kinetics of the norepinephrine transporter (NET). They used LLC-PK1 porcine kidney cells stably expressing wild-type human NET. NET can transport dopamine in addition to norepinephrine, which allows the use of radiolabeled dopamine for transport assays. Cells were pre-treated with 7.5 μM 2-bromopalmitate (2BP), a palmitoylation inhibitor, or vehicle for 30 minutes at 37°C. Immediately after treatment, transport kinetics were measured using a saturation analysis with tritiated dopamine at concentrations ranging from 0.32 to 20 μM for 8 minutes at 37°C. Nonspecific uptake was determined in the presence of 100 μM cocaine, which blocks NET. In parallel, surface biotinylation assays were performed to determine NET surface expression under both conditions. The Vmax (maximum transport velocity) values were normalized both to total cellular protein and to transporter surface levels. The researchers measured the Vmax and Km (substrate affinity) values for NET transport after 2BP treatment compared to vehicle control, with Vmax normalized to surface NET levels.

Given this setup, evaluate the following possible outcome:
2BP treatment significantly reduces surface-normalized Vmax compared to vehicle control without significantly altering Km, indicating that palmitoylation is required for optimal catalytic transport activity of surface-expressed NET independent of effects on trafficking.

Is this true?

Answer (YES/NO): NO